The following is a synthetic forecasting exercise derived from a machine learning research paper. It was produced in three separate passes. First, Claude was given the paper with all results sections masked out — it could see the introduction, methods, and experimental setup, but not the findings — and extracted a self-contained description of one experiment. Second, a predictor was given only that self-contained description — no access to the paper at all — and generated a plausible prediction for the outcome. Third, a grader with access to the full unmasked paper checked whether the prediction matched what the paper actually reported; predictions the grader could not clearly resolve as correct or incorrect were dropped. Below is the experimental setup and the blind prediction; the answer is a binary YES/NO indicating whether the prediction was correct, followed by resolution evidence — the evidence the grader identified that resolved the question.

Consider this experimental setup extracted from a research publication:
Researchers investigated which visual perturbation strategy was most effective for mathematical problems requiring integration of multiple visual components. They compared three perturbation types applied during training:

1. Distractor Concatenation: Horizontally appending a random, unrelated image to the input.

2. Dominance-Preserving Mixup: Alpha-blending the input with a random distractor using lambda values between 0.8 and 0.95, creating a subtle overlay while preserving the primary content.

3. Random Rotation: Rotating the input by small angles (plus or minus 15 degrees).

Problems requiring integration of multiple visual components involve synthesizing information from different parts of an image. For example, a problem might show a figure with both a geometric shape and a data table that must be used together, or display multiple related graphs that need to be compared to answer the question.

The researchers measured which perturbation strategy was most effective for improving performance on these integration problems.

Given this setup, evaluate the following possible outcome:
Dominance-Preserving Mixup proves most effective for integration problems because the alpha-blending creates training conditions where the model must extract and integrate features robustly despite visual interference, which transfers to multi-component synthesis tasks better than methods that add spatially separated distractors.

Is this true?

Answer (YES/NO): YES